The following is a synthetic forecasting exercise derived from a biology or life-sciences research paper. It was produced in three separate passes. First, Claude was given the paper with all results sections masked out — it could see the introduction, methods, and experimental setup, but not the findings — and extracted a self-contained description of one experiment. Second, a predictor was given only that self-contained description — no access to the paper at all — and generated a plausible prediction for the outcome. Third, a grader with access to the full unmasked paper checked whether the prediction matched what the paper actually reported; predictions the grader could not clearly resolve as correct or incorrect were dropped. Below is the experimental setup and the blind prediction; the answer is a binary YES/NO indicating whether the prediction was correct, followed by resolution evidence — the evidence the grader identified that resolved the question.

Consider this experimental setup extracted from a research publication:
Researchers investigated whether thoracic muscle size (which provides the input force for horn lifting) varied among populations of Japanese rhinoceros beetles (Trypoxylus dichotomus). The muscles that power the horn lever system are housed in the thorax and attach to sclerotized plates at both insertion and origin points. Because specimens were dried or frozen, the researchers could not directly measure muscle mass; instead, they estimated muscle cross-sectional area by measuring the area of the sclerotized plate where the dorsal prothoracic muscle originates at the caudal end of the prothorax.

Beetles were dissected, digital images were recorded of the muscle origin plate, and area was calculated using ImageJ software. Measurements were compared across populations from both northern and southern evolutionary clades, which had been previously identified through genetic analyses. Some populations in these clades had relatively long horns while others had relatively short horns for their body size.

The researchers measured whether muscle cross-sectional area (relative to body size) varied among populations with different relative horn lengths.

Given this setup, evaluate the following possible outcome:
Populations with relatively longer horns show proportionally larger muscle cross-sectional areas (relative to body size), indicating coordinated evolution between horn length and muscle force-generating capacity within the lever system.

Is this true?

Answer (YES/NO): NO